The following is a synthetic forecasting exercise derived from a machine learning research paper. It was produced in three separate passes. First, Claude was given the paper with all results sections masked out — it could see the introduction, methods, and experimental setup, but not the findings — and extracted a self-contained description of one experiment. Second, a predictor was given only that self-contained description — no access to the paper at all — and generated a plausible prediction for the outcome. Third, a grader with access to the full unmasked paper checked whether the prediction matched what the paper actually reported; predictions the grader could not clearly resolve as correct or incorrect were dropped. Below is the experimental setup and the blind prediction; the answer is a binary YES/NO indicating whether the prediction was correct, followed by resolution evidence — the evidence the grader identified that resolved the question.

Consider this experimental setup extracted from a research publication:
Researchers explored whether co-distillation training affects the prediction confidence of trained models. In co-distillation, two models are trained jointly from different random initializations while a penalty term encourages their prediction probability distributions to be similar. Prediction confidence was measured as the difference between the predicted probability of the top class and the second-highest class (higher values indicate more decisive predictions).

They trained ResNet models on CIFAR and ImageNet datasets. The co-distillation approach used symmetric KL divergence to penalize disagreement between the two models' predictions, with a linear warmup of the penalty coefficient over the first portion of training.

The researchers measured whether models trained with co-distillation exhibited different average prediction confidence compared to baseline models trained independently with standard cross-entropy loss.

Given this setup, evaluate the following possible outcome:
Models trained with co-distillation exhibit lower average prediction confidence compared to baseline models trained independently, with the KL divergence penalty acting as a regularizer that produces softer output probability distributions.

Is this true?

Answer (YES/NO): NO